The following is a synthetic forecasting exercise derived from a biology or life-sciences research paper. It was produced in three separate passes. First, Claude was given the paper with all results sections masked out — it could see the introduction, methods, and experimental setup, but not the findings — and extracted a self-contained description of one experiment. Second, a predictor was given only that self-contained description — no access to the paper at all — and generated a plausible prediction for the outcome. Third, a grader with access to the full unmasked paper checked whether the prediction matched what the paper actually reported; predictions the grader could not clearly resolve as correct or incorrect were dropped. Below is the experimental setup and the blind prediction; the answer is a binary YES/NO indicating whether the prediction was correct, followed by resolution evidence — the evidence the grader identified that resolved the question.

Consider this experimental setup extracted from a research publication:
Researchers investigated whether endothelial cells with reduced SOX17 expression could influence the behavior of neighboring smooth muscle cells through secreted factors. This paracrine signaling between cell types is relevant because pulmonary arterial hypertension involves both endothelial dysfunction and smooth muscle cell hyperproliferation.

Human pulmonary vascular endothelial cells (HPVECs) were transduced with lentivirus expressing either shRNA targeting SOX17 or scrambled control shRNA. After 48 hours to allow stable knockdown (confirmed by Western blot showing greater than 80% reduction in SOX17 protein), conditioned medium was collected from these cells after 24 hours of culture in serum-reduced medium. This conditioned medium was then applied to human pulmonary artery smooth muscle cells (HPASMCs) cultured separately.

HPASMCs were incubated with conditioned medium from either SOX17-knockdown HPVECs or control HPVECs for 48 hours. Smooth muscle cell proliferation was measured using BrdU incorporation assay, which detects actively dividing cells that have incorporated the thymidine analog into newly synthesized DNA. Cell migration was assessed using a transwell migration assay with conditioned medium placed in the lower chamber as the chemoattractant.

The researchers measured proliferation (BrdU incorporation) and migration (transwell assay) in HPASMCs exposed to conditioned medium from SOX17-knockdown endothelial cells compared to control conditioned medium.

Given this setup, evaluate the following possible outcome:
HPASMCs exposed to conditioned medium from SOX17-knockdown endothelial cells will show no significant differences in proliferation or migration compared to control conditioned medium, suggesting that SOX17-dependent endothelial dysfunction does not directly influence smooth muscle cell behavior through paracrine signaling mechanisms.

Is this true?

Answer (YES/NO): NO